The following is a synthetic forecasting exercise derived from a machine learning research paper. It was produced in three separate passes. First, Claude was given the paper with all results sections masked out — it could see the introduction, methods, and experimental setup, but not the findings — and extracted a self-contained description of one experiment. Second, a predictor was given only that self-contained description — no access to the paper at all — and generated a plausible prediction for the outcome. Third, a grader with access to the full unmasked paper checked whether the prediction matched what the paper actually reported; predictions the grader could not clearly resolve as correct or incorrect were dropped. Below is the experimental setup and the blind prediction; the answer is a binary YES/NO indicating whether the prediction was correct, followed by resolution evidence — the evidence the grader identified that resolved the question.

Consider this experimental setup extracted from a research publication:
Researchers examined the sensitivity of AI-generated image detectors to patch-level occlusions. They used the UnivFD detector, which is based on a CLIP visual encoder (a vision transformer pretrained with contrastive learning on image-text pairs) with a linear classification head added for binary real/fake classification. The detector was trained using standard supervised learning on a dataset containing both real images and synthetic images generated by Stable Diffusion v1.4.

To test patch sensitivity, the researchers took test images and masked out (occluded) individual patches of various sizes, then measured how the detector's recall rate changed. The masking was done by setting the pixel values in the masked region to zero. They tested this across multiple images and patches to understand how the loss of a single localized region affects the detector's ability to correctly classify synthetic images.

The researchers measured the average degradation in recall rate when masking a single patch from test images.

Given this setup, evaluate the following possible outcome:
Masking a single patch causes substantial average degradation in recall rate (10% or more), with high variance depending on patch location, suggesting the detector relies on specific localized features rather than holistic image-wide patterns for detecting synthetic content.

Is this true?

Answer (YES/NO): YES